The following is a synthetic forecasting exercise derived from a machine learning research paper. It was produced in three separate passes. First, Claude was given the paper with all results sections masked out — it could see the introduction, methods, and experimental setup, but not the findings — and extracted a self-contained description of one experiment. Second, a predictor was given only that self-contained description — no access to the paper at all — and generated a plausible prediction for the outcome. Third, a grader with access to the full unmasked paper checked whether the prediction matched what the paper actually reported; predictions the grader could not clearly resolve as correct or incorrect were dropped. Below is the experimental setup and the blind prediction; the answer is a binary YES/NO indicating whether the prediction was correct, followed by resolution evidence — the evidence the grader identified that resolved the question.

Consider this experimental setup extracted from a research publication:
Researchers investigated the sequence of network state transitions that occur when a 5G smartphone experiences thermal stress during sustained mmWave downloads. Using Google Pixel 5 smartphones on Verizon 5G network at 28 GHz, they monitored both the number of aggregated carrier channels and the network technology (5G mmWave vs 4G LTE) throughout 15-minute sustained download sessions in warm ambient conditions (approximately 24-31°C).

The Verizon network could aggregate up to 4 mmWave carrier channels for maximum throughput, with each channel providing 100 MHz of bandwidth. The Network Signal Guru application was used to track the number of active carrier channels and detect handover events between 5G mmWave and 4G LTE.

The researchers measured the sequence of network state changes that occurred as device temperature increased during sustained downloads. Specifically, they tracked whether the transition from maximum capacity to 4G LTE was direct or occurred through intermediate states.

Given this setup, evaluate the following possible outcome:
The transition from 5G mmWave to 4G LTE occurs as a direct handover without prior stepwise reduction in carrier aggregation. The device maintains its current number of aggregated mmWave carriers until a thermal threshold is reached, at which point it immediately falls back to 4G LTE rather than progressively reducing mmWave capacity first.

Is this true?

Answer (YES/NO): NO